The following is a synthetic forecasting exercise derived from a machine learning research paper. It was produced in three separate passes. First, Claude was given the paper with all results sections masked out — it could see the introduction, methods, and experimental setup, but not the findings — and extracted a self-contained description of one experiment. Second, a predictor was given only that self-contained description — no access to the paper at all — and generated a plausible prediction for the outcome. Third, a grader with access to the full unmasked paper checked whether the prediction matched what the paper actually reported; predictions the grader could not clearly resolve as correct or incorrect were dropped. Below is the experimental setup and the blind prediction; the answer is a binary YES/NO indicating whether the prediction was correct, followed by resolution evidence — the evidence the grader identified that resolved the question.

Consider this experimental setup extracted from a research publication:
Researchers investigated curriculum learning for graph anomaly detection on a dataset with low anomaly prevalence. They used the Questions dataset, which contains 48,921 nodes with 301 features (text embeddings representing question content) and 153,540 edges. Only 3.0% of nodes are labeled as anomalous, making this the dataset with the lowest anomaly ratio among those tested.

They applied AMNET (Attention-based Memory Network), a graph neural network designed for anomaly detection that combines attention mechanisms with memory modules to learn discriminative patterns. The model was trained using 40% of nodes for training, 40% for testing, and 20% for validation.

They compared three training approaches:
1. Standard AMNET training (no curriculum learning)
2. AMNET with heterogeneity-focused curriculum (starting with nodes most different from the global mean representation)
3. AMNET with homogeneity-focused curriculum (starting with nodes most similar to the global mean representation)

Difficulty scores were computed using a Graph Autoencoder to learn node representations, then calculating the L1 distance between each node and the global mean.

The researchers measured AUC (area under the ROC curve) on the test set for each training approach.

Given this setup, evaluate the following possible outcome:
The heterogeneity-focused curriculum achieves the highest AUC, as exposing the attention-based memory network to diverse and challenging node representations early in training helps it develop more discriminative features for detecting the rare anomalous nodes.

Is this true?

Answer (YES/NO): YES